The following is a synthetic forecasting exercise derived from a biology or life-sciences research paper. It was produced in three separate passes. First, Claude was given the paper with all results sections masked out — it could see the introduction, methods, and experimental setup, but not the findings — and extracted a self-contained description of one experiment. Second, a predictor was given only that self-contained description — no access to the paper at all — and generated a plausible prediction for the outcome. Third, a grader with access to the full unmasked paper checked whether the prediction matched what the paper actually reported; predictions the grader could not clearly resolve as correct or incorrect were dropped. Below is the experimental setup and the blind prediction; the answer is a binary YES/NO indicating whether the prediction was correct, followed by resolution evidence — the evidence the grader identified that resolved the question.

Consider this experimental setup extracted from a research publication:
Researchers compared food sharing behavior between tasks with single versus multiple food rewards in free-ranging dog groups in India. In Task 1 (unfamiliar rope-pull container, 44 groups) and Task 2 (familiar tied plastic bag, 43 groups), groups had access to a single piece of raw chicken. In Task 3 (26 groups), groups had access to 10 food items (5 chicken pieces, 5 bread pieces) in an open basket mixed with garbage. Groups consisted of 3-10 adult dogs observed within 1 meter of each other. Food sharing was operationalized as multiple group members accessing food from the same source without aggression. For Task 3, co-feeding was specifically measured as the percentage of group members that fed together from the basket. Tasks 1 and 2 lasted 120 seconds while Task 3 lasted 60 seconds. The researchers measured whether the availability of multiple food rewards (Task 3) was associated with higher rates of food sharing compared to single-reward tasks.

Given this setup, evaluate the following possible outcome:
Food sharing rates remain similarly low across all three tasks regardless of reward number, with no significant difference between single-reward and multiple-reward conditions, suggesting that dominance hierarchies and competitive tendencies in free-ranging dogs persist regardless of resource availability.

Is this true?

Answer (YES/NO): NO